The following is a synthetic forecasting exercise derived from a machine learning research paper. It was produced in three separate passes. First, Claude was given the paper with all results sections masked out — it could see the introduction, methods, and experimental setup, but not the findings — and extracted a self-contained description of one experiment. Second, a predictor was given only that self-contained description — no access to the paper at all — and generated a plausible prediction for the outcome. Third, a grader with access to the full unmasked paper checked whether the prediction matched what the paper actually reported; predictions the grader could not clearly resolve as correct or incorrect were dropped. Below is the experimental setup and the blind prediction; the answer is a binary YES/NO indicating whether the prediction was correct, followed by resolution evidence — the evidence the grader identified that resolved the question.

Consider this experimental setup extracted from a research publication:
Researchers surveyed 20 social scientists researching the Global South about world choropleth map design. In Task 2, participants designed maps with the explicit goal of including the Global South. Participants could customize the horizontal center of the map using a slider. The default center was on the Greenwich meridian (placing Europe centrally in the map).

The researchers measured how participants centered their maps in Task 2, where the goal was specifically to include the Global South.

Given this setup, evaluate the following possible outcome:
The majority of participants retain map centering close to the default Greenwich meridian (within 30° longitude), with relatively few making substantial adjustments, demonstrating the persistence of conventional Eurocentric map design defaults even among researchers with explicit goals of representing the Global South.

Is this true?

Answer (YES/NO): YES